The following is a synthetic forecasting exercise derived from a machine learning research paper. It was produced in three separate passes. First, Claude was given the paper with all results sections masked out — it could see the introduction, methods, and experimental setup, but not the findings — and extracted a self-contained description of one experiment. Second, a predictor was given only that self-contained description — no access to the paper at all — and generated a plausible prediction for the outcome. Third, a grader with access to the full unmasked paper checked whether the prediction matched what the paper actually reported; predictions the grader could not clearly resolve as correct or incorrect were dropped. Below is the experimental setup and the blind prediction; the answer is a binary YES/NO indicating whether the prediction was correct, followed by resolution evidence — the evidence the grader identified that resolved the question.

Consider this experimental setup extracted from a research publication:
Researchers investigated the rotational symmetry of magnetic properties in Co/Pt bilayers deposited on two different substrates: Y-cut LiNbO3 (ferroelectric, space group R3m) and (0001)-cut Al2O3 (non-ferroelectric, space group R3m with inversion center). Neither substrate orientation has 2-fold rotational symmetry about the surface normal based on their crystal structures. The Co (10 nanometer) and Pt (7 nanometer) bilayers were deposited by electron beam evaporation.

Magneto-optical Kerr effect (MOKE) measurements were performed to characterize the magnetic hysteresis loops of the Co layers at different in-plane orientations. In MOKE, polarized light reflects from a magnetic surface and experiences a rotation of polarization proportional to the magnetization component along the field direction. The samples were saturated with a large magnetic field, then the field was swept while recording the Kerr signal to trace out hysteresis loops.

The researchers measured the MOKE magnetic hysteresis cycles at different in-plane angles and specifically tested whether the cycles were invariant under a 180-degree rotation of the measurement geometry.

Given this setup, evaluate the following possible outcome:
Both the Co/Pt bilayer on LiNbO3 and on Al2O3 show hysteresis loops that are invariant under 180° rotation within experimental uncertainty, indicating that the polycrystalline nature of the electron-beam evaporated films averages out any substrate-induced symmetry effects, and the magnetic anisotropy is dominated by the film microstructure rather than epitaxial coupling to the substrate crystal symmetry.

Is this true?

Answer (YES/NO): YES